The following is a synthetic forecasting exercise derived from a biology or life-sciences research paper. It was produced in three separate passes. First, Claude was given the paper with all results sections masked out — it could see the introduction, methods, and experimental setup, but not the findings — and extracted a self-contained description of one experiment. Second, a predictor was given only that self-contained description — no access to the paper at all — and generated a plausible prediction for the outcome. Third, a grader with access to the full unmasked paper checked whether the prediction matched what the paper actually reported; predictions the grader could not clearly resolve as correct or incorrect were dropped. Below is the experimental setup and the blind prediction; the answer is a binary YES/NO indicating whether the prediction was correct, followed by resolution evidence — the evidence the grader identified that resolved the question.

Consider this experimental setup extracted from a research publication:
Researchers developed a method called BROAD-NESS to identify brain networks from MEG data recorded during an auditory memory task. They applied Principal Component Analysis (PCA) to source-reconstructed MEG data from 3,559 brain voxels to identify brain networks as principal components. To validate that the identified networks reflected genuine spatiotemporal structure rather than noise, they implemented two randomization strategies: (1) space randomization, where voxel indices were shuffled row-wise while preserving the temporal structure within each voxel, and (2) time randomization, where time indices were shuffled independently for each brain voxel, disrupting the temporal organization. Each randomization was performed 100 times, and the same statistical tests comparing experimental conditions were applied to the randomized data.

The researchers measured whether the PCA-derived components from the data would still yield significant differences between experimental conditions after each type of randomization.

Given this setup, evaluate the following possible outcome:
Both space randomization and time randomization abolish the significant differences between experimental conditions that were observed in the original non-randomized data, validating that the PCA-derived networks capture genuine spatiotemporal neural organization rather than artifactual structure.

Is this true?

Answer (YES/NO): NO